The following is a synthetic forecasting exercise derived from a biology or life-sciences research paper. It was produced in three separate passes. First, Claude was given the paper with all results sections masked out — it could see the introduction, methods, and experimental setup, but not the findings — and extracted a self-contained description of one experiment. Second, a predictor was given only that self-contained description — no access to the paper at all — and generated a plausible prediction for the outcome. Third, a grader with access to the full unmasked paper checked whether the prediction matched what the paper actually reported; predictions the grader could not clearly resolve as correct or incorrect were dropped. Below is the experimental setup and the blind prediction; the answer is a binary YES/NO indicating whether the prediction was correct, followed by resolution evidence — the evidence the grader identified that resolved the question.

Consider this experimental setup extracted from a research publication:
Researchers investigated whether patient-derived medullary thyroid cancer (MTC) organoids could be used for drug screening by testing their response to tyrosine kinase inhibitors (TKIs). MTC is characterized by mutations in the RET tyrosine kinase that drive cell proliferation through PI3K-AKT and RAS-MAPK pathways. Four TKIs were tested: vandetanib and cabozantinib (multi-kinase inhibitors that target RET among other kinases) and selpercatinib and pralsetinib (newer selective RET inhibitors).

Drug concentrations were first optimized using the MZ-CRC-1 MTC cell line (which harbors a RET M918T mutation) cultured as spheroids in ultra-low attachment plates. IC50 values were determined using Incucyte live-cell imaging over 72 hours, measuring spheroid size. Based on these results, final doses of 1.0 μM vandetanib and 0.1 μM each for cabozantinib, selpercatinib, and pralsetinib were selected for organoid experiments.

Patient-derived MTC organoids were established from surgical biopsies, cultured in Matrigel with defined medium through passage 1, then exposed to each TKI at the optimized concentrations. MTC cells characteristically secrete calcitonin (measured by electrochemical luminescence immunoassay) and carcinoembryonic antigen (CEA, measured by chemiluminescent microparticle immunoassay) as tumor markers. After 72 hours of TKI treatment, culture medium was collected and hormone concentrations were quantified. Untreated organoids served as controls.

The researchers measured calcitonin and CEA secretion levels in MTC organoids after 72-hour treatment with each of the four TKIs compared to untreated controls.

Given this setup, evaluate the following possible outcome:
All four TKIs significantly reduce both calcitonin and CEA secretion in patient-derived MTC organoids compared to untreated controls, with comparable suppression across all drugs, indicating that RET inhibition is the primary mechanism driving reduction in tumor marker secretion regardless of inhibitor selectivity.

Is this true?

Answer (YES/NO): NO